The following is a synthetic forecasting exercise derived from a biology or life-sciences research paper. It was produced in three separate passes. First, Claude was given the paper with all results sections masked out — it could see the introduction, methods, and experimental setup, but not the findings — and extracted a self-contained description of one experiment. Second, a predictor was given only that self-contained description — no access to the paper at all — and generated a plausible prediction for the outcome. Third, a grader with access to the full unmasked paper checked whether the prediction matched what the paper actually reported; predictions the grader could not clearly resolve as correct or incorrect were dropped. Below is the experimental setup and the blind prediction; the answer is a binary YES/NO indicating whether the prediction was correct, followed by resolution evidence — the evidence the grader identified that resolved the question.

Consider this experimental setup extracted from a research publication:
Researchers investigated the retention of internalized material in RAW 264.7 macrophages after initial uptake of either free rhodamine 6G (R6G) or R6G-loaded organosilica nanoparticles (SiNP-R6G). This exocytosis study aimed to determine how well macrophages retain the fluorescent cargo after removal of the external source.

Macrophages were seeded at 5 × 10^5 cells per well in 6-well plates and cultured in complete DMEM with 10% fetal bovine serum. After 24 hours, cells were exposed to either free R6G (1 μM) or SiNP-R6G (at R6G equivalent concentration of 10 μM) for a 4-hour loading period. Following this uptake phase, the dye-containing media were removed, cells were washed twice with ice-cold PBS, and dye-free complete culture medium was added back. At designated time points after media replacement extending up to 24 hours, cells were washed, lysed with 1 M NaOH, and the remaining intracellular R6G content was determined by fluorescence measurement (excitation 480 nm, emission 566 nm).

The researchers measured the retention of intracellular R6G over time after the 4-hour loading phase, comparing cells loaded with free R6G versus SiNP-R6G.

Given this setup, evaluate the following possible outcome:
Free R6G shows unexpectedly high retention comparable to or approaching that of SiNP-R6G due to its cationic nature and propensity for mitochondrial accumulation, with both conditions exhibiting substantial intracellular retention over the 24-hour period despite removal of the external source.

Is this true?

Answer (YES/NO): NO